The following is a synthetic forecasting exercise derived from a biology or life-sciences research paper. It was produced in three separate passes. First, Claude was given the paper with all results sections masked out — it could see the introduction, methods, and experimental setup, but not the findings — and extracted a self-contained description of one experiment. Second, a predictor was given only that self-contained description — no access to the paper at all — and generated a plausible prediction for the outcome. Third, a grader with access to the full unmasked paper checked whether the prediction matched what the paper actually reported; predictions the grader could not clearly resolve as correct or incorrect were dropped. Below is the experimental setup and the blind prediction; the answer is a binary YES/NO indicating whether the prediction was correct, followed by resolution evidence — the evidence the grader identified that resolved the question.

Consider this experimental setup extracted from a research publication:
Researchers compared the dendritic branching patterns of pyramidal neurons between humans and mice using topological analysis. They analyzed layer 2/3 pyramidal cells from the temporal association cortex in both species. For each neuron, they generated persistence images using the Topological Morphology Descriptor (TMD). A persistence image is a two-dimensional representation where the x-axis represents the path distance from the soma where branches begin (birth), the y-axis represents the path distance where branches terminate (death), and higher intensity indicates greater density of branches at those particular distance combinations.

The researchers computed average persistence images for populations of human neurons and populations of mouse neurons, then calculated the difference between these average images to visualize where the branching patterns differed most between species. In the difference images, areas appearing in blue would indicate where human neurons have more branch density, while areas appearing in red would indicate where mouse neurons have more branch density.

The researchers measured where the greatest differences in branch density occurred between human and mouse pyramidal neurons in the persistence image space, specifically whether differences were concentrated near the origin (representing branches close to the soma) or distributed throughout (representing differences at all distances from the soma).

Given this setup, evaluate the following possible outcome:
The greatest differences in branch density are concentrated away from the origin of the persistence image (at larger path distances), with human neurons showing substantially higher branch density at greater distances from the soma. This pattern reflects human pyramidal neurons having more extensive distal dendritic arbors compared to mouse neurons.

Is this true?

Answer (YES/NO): NO